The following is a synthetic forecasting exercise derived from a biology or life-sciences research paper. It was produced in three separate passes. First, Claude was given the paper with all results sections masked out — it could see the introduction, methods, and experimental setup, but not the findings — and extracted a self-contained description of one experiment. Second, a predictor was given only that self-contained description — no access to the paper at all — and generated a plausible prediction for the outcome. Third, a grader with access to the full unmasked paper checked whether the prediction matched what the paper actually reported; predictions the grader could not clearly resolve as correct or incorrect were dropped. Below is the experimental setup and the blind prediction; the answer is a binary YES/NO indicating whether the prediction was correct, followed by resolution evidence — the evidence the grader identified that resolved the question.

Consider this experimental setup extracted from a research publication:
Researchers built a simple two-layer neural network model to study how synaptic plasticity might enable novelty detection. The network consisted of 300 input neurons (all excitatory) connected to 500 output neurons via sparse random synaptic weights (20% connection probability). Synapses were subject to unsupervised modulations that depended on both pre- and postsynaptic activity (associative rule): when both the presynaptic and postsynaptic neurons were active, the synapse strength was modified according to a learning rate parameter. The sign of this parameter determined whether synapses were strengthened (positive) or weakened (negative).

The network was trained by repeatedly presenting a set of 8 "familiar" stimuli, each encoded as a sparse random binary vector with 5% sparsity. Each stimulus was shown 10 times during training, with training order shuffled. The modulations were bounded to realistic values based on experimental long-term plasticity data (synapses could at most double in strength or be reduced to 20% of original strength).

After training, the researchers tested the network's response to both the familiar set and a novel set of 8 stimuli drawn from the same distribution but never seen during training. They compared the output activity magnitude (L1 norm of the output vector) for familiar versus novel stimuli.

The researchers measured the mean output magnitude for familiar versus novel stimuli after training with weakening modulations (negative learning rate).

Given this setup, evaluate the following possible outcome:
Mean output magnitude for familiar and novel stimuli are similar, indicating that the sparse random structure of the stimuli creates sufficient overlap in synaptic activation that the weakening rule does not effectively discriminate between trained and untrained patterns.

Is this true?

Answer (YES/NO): NO